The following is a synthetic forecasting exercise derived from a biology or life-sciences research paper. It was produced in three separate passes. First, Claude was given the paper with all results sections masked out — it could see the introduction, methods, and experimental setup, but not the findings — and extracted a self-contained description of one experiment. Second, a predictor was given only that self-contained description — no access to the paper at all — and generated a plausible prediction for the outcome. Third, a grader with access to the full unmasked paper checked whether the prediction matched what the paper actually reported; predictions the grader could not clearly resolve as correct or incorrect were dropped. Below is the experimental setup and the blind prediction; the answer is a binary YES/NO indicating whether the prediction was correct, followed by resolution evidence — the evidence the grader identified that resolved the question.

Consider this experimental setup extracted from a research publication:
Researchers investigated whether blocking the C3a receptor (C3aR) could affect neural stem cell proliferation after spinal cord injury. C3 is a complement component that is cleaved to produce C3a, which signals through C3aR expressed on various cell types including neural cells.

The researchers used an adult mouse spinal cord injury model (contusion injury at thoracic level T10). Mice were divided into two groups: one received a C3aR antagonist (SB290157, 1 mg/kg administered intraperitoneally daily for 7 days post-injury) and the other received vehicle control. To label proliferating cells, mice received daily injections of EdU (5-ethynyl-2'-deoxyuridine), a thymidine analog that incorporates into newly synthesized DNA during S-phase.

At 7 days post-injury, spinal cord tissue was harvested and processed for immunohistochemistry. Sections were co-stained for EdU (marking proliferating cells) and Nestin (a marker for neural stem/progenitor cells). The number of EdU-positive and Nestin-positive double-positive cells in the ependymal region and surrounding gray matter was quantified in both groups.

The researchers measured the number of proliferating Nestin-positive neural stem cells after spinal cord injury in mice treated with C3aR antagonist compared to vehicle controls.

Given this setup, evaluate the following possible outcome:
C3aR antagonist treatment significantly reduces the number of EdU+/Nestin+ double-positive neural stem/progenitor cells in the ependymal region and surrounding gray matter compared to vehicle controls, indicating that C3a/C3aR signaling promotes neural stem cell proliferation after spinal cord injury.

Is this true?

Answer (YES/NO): NO